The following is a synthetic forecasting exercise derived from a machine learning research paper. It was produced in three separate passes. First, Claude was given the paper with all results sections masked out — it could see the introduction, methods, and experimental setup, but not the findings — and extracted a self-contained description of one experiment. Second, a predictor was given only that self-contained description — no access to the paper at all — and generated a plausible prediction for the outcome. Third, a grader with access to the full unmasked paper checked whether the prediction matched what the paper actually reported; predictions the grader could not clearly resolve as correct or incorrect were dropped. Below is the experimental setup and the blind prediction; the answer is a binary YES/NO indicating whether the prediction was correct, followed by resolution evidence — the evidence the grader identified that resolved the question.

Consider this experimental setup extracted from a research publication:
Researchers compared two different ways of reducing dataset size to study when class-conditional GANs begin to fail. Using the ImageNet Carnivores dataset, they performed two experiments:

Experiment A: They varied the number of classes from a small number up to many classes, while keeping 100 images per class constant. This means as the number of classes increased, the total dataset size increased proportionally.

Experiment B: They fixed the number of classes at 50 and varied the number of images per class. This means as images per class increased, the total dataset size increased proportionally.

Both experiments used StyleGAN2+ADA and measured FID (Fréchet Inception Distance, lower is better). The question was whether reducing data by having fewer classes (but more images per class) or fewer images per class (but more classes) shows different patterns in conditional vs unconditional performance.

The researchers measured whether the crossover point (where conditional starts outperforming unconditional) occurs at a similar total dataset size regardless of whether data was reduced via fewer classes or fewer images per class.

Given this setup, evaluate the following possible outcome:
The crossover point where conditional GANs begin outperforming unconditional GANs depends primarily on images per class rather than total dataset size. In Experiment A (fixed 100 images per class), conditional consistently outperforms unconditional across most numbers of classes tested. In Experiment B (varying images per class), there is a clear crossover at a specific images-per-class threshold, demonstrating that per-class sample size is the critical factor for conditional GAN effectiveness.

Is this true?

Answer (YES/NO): NO